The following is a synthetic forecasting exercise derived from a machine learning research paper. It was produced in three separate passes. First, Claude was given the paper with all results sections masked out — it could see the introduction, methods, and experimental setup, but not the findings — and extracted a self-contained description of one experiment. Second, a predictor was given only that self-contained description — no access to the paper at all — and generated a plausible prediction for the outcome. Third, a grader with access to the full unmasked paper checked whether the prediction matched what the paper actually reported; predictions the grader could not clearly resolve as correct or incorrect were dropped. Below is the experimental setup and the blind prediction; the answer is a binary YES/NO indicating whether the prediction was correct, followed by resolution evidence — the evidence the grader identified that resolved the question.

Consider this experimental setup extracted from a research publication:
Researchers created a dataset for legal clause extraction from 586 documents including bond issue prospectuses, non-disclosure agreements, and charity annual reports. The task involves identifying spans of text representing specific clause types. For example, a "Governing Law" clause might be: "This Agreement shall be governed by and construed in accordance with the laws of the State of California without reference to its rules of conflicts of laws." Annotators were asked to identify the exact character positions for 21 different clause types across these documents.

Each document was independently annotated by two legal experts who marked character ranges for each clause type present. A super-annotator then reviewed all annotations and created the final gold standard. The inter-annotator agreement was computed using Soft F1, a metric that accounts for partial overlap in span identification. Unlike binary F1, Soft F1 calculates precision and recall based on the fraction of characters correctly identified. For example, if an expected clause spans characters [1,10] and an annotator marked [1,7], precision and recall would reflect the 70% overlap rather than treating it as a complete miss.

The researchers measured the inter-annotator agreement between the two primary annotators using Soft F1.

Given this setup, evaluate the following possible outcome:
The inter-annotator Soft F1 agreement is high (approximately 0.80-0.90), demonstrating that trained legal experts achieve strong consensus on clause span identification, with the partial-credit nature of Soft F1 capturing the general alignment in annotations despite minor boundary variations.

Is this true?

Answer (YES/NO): NO